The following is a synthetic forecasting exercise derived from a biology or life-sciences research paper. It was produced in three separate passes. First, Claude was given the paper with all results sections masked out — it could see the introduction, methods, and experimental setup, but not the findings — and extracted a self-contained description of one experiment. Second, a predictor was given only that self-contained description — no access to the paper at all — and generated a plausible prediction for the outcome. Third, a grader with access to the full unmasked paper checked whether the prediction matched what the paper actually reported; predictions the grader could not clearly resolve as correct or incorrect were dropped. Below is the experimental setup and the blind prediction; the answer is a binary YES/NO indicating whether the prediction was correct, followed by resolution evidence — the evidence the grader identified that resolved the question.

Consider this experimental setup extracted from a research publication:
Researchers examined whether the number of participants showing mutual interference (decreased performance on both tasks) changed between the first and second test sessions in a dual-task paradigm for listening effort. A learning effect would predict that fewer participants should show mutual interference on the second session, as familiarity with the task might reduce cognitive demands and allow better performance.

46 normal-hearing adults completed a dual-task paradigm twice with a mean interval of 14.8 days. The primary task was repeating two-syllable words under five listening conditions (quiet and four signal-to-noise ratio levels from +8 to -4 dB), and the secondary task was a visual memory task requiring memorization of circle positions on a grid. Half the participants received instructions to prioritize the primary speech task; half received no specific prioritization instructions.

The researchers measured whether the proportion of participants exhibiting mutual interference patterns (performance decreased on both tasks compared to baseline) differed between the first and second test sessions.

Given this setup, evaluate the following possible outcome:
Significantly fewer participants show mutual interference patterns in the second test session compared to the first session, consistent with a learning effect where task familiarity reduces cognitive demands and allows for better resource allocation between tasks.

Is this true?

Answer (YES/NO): NO